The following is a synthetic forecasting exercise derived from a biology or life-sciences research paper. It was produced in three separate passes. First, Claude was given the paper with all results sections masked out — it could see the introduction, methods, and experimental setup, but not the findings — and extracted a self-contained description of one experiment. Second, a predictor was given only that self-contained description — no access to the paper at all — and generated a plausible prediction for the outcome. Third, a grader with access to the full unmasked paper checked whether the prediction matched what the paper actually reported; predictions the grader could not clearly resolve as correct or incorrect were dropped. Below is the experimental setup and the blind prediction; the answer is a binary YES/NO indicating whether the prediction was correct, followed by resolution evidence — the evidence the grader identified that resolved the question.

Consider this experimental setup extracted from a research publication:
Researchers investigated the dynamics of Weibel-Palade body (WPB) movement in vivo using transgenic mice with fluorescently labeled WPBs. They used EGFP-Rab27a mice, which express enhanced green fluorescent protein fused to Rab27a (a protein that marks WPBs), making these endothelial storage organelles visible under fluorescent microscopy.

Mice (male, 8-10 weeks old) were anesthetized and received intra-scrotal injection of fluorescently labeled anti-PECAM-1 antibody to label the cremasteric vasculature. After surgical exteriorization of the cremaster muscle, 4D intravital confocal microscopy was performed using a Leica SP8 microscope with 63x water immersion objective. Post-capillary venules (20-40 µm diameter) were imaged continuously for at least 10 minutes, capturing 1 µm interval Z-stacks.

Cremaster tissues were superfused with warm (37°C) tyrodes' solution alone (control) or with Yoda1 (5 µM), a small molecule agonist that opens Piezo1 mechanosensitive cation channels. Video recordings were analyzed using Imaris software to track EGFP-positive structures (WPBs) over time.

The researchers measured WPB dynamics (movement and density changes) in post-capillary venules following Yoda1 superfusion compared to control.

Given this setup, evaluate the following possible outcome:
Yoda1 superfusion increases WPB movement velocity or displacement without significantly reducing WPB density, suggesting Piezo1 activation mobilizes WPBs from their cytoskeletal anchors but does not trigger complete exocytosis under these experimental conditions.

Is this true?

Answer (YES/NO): NO